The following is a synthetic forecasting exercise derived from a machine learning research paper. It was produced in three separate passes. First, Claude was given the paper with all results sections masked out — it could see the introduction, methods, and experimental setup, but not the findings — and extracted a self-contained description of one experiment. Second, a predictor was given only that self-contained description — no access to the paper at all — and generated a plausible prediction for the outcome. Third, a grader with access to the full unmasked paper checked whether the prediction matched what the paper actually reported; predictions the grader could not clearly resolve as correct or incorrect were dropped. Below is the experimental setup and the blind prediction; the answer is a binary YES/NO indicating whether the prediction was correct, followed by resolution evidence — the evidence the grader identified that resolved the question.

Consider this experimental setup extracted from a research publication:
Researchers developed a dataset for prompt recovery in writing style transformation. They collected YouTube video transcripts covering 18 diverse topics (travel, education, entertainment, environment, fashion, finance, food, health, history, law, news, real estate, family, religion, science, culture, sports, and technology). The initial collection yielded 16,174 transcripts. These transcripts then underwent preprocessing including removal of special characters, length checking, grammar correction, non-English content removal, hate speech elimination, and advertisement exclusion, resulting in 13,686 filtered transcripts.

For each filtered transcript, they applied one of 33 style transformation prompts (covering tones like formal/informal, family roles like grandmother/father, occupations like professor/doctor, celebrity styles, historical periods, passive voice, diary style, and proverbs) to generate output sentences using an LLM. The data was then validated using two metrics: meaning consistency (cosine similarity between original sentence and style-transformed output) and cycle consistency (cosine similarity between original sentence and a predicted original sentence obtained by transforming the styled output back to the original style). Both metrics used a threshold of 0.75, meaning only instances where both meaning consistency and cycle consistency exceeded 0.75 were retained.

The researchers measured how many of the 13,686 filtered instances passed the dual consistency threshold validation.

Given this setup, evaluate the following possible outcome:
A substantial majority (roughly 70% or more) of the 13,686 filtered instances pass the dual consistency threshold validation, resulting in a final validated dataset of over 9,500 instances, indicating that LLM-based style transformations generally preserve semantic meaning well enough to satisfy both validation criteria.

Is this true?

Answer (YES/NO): YES